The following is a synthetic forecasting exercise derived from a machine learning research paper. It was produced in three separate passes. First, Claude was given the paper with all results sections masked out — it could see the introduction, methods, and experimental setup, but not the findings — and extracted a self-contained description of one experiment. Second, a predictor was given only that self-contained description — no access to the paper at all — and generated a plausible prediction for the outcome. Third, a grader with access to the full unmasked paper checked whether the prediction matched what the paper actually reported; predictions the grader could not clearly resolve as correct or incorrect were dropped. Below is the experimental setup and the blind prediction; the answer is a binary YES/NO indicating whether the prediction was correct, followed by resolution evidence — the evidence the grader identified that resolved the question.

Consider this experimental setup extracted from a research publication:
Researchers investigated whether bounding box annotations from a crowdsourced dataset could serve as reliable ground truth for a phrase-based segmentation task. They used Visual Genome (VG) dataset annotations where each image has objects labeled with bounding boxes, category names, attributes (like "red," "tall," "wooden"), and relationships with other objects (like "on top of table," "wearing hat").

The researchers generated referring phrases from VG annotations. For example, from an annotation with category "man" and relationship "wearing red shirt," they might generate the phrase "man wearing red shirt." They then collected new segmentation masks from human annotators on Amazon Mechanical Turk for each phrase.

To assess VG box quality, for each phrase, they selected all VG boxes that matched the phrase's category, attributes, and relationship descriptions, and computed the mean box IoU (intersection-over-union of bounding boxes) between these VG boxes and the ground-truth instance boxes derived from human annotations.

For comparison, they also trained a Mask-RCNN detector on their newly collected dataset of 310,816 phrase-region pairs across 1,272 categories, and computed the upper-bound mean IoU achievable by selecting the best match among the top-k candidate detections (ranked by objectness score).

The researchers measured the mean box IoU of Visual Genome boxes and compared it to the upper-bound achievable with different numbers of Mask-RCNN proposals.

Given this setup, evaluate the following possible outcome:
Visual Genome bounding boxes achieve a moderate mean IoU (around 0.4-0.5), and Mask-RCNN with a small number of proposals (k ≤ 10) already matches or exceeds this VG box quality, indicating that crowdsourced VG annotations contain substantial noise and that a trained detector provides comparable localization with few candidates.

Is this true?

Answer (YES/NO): YES